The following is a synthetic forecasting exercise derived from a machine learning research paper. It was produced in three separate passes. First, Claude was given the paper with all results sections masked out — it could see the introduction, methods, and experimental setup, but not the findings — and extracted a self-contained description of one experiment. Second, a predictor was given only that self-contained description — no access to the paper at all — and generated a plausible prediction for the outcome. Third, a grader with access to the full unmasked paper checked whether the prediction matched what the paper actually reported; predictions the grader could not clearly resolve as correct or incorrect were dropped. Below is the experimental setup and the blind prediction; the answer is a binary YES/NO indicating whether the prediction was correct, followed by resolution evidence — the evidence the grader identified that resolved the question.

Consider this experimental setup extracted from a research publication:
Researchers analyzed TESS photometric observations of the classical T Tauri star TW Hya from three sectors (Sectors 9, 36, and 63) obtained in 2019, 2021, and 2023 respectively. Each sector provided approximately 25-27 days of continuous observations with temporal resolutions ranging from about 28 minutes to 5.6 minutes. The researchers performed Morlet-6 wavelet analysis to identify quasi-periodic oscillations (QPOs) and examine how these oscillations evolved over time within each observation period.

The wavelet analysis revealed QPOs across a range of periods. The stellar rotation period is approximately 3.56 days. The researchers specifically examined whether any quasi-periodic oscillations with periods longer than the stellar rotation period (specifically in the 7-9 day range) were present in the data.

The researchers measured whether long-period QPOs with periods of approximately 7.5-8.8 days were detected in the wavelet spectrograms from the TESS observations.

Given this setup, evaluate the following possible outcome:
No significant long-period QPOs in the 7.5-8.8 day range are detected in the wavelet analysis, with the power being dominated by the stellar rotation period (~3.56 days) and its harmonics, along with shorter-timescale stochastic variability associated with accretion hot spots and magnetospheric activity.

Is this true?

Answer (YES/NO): NO